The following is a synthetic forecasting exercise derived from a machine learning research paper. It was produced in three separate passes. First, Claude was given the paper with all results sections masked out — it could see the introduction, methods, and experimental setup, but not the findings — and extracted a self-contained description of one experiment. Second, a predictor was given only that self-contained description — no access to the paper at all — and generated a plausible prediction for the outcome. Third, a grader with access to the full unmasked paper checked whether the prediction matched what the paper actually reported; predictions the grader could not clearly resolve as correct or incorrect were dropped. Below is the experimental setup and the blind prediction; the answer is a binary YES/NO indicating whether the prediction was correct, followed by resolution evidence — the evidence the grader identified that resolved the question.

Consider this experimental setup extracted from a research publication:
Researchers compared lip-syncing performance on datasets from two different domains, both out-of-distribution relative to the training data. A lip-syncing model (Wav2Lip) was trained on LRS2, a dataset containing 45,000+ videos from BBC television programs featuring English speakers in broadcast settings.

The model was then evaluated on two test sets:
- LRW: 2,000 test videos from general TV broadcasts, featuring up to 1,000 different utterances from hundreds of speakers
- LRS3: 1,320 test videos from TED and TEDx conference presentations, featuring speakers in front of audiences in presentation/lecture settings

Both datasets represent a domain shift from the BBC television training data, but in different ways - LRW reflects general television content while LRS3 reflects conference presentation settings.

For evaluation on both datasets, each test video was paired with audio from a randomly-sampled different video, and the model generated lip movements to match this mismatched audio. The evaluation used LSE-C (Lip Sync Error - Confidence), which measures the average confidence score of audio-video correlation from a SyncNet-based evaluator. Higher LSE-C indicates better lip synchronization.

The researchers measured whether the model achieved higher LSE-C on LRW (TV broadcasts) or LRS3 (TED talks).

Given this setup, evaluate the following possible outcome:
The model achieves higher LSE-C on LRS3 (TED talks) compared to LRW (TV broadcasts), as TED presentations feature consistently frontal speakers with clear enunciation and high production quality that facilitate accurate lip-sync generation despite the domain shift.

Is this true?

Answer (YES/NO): NO